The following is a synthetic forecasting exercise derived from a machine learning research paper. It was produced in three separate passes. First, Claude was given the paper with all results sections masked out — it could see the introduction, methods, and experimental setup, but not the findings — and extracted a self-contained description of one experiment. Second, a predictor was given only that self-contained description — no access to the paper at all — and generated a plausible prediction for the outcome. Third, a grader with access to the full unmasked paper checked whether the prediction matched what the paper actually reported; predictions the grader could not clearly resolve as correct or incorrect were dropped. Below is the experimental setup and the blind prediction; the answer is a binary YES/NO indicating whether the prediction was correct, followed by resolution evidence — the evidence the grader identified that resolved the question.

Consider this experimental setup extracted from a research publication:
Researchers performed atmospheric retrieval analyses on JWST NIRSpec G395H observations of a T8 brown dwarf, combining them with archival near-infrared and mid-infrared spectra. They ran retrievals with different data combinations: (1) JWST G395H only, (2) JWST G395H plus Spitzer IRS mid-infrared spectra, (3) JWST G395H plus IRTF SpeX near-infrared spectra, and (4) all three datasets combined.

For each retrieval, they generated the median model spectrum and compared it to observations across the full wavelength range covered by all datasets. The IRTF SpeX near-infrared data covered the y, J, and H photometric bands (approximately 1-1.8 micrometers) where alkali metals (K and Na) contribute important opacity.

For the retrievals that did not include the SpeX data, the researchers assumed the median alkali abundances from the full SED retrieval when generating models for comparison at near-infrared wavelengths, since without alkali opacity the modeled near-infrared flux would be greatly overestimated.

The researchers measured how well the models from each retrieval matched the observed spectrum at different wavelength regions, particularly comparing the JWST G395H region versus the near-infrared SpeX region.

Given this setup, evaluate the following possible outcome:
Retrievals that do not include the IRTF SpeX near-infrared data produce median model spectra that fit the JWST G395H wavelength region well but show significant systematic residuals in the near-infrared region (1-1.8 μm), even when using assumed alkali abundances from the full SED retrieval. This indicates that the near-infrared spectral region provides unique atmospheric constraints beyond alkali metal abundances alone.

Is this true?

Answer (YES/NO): NO